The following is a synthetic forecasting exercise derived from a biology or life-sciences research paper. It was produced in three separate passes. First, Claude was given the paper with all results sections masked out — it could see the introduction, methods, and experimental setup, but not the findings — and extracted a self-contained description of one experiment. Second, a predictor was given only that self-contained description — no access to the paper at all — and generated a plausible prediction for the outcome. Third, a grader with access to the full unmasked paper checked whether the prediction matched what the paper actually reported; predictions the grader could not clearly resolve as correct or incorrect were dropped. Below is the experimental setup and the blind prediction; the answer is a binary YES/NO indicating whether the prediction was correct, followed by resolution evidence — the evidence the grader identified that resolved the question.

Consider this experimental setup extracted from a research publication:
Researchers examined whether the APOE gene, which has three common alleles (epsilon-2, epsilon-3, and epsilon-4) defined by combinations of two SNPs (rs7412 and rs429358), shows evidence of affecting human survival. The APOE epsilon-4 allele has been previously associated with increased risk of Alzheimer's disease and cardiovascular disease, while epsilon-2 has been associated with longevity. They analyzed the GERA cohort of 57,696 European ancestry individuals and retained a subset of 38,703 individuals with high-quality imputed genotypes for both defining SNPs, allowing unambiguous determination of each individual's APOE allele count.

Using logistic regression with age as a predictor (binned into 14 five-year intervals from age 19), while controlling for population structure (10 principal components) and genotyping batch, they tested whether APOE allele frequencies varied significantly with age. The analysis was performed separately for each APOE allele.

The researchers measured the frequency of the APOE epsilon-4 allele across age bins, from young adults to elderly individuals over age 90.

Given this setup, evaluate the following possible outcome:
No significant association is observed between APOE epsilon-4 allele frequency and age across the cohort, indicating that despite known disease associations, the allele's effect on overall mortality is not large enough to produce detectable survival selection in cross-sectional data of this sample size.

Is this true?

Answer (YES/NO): NO